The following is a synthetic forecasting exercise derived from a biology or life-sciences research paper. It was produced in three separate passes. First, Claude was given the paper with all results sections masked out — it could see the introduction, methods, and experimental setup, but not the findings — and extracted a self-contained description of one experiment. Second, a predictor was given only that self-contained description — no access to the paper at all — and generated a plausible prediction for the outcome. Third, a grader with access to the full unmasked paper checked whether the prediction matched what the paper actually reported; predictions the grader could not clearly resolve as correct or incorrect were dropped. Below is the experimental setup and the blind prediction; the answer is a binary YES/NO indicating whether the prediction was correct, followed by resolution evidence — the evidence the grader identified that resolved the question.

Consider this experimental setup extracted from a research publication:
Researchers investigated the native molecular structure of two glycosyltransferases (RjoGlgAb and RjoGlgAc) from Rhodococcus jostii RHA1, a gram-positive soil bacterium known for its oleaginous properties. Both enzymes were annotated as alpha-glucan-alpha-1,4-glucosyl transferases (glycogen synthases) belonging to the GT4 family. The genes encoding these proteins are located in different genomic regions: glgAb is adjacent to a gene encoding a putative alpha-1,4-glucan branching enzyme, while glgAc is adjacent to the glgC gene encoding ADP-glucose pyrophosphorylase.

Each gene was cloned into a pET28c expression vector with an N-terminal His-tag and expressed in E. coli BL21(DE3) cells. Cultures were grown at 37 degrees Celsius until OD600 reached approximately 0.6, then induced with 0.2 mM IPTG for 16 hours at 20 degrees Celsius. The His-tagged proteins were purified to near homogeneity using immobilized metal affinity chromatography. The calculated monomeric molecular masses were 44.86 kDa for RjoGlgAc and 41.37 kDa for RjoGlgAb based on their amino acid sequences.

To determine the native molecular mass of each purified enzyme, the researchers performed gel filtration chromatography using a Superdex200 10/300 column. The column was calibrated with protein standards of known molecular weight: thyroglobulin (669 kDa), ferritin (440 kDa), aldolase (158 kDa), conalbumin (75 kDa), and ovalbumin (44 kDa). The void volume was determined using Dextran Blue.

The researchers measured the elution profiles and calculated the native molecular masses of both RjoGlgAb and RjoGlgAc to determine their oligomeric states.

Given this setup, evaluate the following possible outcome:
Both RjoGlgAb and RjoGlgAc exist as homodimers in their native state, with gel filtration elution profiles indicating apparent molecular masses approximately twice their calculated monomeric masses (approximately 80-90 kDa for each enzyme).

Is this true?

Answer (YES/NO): NO